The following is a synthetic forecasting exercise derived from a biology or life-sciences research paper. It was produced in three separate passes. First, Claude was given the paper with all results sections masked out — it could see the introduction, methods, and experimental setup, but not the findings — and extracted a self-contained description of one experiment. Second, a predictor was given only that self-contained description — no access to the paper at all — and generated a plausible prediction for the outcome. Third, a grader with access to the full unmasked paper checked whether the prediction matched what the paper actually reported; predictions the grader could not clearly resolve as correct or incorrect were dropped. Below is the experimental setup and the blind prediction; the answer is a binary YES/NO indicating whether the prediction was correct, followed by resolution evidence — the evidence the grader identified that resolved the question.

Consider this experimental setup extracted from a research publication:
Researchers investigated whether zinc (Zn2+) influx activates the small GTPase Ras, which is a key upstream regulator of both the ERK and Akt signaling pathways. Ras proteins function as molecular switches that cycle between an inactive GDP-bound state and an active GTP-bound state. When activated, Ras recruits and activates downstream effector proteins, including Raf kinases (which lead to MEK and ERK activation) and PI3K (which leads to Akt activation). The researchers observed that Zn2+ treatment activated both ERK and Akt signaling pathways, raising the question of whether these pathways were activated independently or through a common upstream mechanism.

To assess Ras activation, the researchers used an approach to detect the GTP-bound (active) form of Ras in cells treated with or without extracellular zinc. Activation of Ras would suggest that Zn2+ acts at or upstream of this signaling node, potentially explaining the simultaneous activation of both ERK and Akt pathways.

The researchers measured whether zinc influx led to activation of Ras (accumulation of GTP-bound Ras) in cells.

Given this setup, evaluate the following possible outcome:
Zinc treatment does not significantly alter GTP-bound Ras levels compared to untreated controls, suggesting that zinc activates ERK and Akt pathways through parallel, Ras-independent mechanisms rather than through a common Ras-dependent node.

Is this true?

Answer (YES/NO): NO